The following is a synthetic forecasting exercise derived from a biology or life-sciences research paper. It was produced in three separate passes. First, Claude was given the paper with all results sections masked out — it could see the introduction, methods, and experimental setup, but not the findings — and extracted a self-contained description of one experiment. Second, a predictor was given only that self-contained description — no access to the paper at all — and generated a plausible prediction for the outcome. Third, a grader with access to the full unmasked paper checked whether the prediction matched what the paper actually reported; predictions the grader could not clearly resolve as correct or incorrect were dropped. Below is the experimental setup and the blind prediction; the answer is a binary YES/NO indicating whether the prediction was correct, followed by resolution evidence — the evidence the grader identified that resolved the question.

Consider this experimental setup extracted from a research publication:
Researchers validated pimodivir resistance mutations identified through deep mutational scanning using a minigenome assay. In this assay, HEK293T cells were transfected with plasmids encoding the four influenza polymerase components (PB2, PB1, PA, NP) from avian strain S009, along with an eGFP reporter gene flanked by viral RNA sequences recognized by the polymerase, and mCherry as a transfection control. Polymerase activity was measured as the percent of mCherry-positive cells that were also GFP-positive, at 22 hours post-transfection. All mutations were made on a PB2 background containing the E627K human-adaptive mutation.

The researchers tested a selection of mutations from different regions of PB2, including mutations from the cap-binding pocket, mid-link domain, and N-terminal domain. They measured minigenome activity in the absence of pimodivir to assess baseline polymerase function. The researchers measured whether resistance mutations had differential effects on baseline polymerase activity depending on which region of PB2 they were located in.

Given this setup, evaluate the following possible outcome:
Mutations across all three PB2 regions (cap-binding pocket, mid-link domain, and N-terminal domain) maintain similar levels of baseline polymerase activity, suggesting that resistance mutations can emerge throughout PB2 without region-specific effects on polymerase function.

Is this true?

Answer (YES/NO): NO